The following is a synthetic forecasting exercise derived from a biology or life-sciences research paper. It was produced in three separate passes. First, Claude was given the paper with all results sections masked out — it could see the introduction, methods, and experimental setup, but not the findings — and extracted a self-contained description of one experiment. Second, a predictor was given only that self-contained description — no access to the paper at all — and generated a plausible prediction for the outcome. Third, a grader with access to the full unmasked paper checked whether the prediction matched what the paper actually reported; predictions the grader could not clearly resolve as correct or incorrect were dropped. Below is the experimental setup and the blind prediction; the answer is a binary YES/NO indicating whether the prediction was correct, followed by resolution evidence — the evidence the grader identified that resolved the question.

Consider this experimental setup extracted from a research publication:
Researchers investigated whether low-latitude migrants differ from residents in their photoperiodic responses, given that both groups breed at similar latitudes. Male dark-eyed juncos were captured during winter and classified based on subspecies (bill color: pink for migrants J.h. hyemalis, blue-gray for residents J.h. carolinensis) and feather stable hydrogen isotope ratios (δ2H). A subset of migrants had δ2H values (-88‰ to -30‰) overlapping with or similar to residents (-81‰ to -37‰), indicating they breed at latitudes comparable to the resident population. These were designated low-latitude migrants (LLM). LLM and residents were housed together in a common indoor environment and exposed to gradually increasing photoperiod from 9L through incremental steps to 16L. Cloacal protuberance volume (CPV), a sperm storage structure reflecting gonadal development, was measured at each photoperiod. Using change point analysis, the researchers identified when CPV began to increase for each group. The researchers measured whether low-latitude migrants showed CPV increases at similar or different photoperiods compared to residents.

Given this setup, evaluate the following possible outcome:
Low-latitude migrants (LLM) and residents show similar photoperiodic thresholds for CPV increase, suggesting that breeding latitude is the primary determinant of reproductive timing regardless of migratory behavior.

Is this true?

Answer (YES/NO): NO